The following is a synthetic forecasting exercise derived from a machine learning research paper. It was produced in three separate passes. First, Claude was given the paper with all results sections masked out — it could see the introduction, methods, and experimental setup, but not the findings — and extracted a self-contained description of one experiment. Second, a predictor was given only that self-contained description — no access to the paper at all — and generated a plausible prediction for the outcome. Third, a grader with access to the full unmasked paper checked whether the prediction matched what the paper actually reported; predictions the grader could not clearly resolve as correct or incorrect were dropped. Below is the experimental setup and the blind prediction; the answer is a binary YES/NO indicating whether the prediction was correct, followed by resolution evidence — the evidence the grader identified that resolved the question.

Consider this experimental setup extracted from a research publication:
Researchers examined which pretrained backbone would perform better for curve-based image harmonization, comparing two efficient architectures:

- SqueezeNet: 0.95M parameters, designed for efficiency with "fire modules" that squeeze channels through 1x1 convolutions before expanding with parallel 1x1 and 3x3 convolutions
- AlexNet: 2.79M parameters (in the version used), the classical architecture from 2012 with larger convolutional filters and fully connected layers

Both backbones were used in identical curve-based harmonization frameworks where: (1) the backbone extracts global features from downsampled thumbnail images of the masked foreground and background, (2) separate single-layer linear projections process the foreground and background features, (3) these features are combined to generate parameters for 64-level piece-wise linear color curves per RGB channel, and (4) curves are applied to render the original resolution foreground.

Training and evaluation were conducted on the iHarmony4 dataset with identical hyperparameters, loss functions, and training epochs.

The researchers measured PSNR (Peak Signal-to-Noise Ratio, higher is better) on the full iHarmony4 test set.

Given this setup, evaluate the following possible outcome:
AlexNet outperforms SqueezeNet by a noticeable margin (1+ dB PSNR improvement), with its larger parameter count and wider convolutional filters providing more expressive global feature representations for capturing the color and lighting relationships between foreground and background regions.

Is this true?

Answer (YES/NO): NO